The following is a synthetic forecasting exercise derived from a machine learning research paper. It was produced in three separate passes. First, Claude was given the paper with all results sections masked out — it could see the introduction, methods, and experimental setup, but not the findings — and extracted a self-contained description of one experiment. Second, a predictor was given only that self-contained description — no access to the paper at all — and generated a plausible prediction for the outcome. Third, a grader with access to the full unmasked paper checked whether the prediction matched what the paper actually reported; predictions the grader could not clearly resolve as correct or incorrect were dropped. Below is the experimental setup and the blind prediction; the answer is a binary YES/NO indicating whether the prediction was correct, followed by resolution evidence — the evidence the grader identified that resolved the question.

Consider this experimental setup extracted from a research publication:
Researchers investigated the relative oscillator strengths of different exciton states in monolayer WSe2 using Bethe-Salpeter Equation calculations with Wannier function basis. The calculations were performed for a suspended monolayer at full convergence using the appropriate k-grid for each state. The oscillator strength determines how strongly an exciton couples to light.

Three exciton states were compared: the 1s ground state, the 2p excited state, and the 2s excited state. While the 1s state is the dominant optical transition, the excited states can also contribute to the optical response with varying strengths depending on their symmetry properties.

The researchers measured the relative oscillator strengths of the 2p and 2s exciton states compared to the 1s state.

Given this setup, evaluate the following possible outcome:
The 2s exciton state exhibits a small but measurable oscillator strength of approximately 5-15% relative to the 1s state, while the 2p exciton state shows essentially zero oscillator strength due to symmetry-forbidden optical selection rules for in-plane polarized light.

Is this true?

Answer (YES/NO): NO